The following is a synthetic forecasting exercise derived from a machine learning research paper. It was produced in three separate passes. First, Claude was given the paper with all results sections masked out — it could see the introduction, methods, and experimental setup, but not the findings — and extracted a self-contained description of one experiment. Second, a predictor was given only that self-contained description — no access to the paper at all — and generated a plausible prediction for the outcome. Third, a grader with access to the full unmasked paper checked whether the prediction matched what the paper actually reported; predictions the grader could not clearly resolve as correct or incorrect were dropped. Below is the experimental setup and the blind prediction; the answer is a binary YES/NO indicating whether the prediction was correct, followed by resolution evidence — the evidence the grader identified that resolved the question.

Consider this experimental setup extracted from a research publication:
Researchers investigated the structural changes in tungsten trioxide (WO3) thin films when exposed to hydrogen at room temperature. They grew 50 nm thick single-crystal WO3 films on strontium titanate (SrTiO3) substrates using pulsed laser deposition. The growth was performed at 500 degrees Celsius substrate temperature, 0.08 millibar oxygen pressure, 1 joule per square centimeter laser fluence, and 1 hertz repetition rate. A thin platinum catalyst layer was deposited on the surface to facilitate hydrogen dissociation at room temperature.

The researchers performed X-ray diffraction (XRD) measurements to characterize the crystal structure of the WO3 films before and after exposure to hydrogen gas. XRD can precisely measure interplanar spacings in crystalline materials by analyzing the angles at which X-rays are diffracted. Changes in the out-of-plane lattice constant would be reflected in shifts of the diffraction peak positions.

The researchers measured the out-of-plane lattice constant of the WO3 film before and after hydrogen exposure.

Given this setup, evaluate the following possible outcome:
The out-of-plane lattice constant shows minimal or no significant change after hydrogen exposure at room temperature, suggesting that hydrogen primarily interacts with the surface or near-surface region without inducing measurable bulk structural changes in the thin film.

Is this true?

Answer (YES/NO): NO